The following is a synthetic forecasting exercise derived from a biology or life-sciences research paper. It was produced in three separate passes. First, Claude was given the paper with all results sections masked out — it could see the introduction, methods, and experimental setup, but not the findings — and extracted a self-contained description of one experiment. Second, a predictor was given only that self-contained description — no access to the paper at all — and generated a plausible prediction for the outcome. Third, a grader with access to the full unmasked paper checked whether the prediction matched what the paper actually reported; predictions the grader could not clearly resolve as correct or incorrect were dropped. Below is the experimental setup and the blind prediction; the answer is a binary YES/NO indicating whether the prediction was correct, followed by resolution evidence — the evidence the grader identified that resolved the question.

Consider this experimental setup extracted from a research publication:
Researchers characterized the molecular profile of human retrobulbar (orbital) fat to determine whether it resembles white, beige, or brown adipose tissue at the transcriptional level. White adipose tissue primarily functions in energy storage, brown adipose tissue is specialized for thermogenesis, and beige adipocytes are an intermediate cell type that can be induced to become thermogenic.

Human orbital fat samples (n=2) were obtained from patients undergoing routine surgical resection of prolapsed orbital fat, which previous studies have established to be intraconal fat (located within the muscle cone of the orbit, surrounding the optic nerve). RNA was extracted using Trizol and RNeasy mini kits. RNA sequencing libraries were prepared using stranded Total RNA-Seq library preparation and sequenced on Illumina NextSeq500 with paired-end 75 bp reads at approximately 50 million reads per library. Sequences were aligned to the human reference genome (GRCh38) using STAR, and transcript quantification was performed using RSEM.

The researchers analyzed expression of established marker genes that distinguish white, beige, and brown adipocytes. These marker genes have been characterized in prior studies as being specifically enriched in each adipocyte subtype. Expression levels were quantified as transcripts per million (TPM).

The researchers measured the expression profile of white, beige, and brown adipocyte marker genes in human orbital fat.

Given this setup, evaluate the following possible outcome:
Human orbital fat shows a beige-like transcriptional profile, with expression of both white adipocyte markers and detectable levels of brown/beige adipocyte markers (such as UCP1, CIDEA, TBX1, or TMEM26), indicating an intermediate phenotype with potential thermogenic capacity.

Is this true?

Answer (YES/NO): NO